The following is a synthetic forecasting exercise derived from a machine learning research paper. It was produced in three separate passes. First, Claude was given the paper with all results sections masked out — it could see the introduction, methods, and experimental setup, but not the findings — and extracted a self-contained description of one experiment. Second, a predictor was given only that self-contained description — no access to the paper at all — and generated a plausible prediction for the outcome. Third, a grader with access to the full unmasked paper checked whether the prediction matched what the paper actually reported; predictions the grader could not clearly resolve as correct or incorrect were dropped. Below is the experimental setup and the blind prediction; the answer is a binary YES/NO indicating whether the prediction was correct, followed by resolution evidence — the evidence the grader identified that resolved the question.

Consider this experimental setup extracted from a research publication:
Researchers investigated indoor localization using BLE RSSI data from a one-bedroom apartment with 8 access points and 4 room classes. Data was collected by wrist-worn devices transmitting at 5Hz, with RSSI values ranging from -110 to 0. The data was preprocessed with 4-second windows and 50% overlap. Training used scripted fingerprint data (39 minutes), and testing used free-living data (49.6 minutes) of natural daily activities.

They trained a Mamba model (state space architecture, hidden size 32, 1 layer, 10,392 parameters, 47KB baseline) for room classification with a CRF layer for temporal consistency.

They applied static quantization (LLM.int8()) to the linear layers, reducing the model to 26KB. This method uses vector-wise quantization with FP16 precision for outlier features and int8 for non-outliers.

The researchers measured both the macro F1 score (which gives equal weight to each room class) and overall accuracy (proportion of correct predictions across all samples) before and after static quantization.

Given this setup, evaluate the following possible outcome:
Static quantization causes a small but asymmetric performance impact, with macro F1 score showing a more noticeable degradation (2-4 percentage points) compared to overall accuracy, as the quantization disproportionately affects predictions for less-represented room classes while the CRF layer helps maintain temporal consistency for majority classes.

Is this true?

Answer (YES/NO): YES